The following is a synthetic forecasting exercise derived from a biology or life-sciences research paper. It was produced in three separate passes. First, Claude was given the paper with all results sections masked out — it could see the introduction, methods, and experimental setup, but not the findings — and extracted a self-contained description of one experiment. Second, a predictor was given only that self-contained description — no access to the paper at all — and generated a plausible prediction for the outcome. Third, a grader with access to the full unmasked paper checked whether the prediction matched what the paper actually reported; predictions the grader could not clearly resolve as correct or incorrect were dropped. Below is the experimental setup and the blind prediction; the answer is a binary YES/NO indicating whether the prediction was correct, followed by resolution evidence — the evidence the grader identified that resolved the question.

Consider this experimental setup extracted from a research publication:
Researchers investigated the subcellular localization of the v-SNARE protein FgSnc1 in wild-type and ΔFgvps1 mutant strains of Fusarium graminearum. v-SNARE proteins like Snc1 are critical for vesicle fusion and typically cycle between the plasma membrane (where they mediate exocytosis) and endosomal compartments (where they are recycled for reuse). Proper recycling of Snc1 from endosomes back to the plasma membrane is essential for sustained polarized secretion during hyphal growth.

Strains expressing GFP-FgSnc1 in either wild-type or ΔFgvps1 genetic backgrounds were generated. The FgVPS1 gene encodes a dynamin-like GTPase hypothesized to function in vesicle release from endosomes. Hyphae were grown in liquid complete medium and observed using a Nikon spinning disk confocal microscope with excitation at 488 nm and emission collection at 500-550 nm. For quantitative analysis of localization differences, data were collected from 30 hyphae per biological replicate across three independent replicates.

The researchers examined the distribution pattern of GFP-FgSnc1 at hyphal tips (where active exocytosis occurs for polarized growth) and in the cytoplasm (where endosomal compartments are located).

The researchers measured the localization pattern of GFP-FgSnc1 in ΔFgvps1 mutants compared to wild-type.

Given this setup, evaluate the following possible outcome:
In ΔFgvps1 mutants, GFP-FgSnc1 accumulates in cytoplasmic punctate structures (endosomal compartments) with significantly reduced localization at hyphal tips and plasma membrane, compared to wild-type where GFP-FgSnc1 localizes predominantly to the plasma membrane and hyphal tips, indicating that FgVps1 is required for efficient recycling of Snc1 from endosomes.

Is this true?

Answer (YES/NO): NO